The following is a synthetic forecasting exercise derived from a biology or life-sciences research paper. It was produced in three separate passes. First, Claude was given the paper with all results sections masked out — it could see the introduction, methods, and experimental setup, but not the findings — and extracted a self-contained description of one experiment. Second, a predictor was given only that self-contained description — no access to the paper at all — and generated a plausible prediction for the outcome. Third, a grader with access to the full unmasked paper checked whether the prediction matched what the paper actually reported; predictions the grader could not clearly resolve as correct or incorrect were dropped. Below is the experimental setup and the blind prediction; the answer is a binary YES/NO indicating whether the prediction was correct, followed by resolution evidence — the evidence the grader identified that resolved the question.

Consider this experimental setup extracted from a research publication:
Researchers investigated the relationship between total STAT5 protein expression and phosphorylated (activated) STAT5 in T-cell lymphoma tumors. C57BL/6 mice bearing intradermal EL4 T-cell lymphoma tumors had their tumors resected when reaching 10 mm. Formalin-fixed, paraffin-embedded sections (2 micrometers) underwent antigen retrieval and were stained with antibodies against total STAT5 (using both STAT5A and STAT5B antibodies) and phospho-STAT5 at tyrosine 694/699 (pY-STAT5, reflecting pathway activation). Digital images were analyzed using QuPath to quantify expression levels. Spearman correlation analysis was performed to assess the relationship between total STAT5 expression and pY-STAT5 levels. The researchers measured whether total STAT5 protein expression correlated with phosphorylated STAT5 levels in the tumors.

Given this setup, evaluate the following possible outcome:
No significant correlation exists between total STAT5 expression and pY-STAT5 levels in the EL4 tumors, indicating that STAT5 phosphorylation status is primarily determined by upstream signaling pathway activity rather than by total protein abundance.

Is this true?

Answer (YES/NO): NO